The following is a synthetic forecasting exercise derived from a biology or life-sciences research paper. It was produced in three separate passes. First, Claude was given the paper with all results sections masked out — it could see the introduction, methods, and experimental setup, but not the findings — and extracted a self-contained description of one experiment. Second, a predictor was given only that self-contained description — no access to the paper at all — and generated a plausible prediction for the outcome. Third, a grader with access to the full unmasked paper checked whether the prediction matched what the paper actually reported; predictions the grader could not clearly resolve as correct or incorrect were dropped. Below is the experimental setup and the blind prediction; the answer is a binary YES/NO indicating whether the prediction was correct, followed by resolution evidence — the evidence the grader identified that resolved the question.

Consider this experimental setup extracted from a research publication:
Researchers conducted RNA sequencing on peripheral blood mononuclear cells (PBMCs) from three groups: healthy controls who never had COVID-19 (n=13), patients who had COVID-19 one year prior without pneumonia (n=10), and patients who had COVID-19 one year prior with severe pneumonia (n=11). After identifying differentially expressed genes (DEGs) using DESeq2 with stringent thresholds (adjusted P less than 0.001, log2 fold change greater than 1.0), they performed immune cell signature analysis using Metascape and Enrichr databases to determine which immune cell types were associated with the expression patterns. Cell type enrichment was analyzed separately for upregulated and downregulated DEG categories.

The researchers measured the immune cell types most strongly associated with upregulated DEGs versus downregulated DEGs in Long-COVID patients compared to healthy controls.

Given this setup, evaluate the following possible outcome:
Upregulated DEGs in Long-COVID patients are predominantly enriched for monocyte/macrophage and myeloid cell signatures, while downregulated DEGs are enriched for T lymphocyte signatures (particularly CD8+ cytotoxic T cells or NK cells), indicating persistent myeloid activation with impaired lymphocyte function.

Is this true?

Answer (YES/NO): NO